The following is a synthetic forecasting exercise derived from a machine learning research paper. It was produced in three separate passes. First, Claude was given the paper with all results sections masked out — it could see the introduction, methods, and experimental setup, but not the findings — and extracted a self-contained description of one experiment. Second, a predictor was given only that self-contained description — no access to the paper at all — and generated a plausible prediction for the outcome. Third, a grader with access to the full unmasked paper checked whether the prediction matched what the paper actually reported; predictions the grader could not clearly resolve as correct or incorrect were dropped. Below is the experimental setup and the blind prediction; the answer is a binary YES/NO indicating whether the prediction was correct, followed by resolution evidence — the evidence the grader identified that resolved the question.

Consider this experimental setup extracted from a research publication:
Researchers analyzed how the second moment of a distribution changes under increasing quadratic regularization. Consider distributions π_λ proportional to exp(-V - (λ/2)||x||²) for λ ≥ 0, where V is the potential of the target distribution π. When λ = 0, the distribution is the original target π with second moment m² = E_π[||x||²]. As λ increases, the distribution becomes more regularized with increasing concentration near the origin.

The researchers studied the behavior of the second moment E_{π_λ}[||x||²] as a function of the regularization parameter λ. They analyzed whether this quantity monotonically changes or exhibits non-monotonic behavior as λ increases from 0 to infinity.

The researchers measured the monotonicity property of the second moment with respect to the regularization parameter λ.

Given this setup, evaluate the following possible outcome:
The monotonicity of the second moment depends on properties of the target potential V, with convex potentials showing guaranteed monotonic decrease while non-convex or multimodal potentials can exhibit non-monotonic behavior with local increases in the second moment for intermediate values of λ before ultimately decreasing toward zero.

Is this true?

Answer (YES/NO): NO